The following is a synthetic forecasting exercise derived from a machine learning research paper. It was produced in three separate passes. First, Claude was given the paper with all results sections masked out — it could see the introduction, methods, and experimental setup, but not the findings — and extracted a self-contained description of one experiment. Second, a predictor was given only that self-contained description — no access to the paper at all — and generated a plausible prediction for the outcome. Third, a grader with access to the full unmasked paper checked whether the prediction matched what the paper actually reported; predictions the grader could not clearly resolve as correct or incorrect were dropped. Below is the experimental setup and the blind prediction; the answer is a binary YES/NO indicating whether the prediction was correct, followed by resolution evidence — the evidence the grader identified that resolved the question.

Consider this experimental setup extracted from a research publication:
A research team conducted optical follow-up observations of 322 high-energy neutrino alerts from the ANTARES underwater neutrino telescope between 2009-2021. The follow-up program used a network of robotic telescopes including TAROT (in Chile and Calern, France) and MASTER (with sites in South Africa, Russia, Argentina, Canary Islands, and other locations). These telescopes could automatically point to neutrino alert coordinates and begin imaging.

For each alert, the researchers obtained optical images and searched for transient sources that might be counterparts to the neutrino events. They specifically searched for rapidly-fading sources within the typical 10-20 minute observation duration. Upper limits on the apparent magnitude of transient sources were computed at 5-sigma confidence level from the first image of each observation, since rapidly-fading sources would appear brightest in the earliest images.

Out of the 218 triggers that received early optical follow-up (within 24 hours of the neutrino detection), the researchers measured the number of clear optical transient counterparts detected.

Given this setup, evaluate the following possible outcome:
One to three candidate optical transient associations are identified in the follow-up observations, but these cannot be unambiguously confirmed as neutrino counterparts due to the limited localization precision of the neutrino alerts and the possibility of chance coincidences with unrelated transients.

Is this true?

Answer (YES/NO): NO